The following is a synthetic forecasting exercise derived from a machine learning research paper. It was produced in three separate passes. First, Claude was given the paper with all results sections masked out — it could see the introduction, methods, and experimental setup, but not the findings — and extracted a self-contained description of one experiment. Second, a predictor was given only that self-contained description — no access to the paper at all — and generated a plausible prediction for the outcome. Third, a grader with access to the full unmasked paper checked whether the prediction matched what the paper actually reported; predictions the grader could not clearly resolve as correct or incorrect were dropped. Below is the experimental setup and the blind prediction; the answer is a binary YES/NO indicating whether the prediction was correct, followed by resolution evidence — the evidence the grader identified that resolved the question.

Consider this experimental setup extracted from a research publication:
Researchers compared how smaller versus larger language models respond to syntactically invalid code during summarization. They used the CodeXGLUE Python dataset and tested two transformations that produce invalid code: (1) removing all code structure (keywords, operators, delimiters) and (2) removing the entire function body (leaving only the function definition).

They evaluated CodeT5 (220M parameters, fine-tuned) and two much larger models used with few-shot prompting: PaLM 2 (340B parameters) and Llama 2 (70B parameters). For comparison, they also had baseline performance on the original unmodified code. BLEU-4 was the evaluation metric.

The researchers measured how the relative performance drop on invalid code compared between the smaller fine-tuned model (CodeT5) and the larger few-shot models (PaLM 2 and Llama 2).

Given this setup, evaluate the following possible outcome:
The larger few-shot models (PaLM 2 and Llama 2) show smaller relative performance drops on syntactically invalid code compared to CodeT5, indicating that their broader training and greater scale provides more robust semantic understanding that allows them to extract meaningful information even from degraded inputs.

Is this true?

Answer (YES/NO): NO